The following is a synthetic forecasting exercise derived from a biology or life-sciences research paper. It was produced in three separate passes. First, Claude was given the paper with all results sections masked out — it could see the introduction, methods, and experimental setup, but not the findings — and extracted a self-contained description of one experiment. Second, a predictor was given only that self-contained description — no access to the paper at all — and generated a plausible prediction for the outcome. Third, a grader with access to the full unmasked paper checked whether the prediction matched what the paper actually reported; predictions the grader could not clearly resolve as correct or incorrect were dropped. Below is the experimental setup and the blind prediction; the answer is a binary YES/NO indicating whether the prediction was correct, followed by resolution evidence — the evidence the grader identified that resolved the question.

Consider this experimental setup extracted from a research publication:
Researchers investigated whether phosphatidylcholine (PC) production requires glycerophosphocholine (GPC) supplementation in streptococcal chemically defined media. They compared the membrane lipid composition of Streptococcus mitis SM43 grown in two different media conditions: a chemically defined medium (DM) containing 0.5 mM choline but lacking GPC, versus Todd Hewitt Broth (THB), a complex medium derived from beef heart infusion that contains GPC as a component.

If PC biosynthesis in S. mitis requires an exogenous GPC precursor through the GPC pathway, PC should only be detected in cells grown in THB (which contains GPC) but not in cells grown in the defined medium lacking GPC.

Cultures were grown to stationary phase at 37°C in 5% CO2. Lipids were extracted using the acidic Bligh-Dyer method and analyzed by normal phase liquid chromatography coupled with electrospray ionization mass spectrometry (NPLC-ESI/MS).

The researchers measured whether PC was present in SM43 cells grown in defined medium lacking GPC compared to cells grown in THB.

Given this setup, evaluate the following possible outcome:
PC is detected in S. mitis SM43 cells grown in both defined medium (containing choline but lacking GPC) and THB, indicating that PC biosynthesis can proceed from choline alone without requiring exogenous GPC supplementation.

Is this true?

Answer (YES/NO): NO